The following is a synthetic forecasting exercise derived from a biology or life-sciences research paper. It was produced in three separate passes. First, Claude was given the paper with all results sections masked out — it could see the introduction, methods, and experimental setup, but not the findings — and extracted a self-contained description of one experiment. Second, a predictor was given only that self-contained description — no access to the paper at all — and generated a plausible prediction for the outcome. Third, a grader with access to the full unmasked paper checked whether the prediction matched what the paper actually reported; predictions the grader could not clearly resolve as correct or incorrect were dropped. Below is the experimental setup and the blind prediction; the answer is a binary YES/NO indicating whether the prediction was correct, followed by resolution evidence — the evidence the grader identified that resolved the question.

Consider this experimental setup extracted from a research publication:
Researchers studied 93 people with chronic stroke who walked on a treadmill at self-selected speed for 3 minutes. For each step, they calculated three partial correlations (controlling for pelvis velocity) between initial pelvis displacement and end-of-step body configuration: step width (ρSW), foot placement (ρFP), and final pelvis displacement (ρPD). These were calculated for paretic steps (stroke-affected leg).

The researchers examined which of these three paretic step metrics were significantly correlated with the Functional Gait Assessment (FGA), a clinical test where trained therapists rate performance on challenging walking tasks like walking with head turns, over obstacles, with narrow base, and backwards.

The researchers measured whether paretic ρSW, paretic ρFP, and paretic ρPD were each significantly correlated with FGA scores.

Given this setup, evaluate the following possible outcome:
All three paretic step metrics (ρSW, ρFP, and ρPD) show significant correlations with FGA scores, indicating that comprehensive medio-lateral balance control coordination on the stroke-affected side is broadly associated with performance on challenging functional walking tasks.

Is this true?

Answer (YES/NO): YES